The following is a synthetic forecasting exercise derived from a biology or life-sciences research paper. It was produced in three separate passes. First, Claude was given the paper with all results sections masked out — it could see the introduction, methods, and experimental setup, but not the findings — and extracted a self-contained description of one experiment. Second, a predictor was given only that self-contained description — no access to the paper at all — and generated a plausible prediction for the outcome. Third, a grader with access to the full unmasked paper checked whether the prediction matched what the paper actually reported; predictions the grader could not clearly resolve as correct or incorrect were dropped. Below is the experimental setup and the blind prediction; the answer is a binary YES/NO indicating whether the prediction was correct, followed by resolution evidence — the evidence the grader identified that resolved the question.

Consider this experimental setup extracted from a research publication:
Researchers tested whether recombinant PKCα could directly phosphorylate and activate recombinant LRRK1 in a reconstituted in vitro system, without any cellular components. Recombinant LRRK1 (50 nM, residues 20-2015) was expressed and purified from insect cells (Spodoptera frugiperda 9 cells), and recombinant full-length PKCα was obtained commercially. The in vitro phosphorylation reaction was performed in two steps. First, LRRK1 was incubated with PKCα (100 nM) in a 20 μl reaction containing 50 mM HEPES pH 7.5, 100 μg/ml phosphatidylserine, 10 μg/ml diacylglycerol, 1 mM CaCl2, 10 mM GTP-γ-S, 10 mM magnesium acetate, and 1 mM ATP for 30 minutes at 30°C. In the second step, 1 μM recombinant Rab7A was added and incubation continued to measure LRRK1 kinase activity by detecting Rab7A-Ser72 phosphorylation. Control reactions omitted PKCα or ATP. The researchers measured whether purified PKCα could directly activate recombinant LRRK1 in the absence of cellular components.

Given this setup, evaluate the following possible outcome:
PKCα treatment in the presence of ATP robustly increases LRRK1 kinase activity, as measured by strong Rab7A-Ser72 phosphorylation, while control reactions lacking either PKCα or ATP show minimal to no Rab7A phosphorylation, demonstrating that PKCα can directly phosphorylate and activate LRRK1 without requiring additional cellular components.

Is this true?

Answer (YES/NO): YES